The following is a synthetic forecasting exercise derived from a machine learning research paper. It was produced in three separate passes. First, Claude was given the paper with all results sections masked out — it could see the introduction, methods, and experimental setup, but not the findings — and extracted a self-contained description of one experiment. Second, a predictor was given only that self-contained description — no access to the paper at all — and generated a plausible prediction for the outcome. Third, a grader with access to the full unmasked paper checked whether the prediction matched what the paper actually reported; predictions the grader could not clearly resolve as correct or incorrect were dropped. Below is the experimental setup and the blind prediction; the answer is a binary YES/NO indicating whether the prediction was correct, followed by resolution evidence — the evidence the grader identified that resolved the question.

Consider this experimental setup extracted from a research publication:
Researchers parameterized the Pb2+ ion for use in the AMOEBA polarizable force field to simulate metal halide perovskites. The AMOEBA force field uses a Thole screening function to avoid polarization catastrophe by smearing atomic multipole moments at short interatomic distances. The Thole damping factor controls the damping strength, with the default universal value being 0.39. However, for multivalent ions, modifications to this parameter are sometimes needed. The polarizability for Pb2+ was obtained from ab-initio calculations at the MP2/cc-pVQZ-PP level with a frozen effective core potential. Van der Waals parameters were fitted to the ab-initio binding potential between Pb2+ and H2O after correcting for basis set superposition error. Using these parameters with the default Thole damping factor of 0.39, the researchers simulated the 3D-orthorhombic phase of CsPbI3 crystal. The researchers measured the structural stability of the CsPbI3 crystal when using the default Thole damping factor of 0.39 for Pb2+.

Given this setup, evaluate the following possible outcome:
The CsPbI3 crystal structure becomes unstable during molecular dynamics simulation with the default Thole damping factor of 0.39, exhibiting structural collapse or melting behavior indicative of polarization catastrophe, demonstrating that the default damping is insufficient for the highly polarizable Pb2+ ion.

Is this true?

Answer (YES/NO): NO